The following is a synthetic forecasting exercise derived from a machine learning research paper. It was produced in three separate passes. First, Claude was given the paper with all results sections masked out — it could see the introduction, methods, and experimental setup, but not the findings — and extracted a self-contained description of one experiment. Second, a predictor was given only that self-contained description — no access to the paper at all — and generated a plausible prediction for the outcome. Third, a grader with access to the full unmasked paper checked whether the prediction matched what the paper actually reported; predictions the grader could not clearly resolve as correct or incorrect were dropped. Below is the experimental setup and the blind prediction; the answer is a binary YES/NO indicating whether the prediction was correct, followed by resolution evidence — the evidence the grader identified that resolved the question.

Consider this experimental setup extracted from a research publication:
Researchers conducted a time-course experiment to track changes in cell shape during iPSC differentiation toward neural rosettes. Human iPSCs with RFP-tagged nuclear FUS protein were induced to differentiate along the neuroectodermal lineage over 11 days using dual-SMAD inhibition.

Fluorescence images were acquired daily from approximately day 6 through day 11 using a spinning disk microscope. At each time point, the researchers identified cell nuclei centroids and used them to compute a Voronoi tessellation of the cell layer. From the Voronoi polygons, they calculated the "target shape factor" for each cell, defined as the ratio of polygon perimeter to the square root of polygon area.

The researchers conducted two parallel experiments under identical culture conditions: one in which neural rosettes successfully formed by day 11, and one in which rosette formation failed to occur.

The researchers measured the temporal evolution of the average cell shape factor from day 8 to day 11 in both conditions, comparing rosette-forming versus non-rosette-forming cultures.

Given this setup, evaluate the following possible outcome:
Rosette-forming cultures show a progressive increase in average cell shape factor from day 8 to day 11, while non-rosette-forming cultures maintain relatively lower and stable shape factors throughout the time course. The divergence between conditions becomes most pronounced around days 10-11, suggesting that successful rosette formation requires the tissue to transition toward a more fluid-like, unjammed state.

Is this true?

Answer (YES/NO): NO